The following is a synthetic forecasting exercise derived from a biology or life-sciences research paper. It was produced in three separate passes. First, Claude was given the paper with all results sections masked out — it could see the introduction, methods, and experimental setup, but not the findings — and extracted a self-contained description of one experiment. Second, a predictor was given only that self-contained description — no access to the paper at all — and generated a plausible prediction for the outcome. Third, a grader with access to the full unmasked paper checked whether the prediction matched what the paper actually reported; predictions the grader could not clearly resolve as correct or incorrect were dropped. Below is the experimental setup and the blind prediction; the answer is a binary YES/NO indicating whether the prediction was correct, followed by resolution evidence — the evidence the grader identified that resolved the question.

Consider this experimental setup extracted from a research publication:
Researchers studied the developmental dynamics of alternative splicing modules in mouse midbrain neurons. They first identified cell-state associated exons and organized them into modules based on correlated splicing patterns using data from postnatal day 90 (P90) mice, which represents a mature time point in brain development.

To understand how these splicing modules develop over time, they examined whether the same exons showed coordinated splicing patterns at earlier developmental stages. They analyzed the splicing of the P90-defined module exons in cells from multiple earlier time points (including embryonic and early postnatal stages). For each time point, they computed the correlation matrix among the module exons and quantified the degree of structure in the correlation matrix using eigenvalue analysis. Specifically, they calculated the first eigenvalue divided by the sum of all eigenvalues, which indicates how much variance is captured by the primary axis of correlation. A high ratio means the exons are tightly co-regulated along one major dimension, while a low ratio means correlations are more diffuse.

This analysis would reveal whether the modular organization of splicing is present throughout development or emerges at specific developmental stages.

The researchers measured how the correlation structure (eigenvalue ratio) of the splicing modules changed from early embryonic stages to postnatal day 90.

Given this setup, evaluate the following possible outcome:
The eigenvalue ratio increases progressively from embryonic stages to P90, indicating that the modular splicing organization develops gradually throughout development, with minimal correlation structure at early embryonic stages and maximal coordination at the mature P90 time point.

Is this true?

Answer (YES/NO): YES